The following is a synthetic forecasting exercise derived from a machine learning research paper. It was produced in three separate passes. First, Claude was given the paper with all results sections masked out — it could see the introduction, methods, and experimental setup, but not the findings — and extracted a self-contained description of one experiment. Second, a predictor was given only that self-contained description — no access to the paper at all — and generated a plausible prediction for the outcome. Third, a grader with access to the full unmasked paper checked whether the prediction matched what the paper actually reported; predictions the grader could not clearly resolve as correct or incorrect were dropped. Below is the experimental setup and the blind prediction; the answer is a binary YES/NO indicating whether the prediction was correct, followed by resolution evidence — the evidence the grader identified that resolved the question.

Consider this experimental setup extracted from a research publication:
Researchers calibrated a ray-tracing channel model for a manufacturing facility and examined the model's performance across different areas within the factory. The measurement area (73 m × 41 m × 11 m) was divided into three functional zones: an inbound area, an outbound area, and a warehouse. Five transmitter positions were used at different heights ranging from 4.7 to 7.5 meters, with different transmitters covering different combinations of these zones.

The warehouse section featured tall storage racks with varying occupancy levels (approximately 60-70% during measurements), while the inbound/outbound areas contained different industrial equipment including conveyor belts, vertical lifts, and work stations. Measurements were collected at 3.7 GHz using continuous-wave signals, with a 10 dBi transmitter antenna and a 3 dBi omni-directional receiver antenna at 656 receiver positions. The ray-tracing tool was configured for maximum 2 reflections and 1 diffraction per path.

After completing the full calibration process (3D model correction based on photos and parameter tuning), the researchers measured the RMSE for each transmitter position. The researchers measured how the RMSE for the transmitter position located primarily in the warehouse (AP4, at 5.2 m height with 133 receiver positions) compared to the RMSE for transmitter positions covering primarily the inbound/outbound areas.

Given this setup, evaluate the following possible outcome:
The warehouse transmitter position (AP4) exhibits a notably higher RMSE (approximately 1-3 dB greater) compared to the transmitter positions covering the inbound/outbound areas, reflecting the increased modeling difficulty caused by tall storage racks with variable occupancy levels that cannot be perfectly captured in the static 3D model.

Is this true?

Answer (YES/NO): NO